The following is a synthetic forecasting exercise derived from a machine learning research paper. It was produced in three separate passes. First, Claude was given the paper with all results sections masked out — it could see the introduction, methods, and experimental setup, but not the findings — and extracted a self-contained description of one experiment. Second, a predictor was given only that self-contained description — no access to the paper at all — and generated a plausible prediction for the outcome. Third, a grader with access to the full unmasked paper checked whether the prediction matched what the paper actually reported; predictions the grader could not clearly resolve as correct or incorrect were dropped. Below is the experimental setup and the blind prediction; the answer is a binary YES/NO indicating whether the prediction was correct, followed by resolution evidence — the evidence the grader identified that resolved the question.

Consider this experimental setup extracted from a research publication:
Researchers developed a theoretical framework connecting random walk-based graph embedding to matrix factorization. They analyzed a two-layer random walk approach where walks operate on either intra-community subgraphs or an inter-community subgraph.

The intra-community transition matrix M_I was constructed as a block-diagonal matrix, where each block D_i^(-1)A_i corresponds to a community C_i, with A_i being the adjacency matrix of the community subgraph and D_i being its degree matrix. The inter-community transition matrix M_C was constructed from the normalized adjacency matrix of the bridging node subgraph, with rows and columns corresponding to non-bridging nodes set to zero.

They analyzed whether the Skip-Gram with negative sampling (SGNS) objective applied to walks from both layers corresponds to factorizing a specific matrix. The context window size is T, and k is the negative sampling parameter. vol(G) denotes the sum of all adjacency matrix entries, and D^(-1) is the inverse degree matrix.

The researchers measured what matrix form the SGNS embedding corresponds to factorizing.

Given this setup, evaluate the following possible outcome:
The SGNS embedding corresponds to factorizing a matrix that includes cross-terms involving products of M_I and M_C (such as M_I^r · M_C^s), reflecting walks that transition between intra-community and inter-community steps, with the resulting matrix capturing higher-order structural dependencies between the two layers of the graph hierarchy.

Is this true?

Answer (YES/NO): NO